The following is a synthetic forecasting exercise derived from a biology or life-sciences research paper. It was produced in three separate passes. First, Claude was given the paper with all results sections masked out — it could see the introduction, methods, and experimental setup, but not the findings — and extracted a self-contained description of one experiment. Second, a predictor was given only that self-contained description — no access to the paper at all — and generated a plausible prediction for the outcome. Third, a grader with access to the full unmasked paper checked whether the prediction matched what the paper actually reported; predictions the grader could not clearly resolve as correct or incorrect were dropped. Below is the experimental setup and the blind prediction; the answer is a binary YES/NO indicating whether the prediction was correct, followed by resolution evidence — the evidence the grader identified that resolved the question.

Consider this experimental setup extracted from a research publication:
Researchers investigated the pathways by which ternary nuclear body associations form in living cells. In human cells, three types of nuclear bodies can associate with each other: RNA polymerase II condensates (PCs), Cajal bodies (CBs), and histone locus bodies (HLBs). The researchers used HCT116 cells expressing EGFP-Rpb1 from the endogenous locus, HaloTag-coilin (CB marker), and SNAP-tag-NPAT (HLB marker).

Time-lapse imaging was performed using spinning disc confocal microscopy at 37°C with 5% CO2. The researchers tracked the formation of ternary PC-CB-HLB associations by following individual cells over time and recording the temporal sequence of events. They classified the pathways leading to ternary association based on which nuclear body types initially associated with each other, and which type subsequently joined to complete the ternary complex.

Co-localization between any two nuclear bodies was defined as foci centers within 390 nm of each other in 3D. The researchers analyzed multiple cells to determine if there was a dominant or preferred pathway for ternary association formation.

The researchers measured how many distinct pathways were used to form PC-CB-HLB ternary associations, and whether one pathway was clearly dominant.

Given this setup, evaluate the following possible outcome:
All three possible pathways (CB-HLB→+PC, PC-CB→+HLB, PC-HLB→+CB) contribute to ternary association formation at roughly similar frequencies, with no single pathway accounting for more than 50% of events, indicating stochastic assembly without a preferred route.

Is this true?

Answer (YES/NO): NO